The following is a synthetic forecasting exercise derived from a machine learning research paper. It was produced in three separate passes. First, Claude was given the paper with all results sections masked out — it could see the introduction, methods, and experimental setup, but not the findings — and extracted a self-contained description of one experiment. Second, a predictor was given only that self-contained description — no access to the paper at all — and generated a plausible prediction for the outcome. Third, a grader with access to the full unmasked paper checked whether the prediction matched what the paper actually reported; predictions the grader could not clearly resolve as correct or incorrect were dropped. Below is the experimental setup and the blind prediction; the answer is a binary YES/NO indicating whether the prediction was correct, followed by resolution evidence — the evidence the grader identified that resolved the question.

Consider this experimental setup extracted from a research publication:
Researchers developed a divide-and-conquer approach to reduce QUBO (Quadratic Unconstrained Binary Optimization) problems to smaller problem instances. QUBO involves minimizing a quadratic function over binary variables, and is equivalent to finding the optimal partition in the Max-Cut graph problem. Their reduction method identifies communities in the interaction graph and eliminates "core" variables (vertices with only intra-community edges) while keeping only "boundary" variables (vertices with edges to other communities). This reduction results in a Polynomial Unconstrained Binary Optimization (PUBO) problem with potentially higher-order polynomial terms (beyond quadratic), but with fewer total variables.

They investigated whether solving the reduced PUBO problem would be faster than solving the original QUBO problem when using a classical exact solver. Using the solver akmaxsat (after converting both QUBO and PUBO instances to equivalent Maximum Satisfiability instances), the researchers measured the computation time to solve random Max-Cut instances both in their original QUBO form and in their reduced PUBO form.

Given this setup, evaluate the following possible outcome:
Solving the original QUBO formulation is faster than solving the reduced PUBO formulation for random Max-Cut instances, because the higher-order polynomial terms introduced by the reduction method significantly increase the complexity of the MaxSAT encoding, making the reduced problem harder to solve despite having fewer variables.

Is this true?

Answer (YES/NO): YES